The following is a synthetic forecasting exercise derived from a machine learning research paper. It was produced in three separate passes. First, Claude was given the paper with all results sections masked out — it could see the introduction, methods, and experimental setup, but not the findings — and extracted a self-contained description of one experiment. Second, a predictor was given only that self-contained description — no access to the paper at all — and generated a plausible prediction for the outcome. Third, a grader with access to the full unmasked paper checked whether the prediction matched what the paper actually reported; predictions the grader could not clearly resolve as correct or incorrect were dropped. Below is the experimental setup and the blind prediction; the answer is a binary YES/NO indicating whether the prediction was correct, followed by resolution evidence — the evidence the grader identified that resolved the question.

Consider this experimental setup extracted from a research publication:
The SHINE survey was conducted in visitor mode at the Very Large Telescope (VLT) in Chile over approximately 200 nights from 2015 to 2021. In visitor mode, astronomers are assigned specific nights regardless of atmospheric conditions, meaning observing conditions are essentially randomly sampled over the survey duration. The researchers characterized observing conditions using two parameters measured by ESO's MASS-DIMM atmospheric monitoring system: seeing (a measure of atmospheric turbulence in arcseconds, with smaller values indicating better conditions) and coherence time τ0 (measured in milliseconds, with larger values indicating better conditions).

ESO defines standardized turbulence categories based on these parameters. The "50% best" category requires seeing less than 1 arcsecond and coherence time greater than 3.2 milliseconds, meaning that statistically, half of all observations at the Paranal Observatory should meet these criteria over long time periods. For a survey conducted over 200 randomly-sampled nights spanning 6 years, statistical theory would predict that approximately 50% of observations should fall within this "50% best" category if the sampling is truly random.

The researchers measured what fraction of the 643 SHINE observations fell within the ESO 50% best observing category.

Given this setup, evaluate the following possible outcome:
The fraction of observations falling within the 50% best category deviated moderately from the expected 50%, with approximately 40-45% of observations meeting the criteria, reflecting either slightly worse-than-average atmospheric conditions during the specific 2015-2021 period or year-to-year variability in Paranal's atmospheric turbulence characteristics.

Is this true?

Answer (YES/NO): NO